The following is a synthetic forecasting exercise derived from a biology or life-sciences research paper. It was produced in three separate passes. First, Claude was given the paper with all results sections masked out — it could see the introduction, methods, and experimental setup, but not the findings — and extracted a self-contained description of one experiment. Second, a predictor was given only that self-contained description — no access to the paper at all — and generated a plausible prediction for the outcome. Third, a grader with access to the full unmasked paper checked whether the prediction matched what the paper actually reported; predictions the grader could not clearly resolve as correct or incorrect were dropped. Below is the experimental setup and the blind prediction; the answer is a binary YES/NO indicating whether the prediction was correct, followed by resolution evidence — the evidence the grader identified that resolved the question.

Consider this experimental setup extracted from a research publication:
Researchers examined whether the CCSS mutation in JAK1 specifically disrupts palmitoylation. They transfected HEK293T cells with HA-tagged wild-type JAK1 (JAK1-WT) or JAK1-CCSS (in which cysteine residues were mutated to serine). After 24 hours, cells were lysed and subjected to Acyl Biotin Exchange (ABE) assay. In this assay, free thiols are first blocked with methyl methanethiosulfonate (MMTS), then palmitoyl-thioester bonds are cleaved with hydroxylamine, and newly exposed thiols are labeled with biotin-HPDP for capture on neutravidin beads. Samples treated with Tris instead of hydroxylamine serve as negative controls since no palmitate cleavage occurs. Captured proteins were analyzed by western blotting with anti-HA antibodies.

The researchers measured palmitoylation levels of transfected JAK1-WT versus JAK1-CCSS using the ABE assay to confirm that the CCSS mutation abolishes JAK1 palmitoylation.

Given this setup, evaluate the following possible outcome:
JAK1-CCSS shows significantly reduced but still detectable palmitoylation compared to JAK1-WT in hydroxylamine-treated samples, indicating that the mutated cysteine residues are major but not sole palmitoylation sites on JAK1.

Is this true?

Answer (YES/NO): NO